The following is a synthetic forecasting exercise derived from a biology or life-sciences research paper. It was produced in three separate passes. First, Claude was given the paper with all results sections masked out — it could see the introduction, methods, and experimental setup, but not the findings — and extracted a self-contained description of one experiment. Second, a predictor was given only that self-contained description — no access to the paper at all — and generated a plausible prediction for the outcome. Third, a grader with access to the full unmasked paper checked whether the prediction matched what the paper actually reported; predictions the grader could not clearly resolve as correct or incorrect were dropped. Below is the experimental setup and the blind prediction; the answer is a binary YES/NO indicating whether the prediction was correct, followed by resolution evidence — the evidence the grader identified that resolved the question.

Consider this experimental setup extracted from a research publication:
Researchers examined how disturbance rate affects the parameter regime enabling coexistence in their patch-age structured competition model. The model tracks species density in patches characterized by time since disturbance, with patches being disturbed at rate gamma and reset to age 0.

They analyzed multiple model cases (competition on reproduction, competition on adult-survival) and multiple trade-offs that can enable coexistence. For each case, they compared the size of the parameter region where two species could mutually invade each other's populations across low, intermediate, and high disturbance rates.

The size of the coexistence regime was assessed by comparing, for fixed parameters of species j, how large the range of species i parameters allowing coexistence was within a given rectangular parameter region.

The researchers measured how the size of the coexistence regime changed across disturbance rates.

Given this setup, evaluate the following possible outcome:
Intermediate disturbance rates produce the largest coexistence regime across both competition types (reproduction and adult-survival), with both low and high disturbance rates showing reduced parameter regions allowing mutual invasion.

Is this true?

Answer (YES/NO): YES